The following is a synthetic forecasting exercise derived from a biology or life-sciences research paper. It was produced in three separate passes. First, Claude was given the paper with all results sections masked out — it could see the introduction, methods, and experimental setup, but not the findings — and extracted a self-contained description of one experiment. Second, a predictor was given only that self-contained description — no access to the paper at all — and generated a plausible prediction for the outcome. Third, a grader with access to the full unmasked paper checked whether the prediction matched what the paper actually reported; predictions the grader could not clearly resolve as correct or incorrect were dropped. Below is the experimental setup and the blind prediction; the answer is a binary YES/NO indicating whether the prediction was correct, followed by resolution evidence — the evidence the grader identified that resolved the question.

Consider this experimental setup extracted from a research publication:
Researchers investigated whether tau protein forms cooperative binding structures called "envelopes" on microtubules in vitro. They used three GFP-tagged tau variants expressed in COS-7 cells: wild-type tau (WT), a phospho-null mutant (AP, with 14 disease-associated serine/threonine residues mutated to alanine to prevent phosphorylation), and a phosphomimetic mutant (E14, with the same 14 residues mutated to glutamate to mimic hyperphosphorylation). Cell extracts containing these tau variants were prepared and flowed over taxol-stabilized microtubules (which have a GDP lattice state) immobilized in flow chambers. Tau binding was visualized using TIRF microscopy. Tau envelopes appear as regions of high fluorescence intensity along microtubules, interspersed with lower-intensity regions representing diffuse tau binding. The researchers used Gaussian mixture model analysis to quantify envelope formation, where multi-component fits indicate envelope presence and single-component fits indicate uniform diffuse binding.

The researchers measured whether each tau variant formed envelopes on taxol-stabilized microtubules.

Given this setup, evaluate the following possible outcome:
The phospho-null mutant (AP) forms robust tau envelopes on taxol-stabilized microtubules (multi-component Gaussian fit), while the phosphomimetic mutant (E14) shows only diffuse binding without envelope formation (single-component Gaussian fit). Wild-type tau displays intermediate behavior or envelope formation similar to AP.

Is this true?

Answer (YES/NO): YES